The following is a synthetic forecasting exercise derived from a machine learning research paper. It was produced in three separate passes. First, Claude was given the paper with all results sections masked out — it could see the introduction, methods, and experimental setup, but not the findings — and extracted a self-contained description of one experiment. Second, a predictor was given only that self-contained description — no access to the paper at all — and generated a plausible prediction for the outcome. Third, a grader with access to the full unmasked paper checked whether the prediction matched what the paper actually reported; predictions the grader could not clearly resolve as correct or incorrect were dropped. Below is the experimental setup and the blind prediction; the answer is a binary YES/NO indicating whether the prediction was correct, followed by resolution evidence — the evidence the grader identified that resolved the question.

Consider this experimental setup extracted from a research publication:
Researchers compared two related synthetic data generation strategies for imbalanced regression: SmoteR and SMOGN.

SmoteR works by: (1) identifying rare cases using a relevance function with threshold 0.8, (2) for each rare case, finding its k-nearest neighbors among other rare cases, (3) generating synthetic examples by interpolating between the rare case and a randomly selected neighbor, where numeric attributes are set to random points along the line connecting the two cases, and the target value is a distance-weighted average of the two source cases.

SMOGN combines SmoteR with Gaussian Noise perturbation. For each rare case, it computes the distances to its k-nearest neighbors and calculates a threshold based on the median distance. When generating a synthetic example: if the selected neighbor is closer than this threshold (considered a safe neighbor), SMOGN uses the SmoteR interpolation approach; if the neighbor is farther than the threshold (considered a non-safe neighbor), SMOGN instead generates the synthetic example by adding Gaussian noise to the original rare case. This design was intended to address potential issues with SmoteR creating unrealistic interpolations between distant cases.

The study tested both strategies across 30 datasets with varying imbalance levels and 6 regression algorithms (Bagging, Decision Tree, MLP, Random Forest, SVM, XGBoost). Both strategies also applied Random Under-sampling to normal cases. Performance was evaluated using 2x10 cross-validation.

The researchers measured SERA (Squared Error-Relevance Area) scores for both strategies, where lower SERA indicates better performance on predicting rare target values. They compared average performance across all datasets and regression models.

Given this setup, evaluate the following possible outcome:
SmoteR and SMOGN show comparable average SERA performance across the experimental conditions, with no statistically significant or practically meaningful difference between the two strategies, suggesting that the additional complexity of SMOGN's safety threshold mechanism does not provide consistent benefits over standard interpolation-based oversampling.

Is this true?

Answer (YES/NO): NO